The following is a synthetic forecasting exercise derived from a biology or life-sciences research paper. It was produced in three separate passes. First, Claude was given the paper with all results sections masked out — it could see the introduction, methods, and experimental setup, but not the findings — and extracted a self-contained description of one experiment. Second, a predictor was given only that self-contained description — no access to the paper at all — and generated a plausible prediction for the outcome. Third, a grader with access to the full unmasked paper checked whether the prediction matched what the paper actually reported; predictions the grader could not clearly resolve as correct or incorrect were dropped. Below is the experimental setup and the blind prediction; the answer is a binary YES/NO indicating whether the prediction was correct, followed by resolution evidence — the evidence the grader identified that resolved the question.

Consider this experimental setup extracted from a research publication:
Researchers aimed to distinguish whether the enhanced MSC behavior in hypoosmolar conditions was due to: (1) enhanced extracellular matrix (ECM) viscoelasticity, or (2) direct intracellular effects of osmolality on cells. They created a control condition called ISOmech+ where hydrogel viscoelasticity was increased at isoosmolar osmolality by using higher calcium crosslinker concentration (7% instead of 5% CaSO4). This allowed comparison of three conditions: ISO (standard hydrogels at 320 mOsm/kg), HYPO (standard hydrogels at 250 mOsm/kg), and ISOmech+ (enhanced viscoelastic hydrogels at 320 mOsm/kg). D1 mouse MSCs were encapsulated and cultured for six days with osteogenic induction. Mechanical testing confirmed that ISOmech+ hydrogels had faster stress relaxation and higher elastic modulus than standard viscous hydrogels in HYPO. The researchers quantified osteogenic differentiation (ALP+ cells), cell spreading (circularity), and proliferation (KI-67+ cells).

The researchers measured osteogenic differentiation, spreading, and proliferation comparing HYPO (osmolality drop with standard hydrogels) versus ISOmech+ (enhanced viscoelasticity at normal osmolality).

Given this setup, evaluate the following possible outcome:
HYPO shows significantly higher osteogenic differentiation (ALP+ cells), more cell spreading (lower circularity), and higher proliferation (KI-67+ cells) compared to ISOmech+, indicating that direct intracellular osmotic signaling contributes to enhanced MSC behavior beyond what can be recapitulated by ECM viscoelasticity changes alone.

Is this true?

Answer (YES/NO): NO